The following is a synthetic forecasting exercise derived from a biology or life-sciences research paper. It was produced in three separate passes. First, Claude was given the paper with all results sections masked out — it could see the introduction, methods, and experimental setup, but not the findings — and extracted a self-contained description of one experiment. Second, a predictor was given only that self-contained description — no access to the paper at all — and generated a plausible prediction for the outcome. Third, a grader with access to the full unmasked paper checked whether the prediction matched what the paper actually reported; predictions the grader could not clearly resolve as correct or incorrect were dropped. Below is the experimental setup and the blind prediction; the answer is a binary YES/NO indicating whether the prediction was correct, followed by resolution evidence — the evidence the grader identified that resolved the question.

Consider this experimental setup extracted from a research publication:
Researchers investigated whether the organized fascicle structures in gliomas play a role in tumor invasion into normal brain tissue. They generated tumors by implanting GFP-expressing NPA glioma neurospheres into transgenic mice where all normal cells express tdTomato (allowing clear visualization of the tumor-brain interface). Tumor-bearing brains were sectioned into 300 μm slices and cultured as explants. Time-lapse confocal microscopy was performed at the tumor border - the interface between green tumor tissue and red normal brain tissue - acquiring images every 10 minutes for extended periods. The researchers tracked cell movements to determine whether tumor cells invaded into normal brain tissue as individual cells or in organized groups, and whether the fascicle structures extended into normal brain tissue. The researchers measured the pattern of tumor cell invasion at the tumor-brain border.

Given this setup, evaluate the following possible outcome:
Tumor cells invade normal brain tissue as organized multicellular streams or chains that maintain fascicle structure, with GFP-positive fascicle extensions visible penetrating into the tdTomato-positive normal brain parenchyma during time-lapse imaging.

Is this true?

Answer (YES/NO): YES